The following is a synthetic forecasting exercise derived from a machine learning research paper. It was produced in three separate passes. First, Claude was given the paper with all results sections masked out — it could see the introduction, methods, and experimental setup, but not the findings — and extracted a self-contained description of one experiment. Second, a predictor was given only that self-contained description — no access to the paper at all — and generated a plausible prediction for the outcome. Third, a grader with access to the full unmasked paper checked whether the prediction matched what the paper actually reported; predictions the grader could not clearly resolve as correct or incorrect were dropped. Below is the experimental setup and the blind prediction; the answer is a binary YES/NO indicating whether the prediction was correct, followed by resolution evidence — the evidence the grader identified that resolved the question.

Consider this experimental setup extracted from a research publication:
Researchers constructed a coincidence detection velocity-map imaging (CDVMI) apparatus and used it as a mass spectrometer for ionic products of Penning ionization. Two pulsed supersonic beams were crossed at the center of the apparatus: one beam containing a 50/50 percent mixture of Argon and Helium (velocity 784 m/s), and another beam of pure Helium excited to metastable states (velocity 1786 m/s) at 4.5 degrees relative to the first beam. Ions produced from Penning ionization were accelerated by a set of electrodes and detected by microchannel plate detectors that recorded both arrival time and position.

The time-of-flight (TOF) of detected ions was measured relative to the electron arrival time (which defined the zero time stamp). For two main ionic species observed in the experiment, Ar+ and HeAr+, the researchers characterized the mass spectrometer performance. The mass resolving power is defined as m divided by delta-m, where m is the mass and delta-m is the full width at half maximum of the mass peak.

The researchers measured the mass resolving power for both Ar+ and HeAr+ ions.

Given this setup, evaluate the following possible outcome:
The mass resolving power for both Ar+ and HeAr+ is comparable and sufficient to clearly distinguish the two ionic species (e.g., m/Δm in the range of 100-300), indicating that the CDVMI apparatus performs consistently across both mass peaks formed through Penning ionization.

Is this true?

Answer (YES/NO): NO